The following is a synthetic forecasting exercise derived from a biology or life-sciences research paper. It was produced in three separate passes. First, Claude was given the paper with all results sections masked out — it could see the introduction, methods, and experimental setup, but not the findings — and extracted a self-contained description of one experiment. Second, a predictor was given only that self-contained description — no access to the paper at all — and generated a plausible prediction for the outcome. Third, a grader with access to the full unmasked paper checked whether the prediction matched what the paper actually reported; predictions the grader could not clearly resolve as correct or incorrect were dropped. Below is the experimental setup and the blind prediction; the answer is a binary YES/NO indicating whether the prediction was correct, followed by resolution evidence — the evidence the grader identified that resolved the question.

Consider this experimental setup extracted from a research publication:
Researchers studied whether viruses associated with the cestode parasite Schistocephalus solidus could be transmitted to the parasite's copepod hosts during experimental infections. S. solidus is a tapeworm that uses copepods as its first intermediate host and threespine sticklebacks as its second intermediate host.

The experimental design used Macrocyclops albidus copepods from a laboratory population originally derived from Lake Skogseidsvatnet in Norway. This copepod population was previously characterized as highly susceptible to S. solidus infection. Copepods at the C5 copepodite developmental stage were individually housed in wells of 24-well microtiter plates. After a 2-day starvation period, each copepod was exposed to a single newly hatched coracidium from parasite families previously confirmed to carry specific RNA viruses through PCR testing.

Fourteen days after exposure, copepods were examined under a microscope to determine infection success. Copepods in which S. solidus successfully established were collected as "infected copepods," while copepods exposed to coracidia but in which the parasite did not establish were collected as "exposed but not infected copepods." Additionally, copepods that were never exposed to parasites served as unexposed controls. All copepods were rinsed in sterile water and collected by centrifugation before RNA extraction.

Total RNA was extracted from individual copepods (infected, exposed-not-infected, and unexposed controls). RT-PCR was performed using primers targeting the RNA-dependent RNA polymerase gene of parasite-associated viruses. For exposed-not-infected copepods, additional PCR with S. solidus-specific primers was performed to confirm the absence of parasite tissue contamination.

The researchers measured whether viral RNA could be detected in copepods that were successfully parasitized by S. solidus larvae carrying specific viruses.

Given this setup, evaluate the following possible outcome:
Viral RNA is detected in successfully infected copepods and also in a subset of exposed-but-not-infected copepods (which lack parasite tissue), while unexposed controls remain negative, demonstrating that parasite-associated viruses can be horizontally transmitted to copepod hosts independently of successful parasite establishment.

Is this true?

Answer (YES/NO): NO